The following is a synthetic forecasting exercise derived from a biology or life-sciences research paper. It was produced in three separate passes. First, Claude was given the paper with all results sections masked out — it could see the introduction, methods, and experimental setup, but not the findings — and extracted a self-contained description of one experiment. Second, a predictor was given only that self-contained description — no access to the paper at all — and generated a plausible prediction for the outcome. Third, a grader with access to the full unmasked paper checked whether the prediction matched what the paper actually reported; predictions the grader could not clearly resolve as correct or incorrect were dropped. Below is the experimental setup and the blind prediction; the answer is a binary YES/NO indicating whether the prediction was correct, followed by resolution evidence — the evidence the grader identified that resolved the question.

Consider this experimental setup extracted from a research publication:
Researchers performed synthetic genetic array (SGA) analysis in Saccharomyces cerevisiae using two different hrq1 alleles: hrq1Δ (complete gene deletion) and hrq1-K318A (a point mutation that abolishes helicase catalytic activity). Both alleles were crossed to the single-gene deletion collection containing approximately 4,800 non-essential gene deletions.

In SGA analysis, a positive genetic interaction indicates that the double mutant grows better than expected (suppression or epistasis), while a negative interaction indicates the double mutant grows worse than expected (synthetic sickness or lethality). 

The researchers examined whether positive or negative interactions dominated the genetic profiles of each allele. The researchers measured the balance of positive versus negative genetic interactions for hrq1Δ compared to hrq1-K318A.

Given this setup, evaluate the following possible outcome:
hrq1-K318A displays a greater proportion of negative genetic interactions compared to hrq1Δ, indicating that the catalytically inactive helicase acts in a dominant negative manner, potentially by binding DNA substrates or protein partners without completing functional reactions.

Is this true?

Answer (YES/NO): NO